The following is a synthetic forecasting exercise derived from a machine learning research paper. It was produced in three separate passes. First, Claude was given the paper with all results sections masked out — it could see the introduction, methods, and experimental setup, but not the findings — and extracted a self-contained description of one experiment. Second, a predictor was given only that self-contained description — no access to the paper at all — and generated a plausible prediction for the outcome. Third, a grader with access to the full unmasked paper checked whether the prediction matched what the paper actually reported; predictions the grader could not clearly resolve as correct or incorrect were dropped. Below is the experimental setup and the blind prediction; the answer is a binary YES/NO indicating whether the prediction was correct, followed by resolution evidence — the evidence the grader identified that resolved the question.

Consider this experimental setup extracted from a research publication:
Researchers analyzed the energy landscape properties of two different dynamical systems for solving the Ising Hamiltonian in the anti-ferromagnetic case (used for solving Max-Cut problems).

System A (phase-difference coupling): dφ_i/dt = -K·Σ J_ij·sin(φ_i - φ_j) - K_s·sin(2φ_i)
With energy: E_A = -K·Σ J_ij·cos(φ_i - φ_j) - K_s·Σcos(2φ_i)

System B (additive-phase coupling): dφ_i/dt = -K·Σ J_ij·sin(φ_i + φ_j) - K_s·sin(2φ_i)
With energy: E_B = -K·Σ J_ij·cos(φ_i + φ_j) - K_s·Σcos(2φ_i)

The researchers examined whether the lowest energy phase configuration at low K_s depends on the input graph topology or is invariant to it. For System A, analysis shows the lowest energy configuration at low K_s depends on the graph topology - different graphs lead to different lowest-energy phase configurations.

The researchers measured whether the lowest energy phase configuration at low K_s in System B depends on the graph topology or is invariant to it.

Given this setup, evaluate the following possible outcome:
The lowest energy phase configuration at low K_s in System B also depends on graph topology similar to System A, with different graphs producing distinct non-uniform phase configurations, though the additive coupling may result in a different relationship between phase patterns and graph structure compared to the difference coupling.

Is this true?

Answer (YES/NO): NO